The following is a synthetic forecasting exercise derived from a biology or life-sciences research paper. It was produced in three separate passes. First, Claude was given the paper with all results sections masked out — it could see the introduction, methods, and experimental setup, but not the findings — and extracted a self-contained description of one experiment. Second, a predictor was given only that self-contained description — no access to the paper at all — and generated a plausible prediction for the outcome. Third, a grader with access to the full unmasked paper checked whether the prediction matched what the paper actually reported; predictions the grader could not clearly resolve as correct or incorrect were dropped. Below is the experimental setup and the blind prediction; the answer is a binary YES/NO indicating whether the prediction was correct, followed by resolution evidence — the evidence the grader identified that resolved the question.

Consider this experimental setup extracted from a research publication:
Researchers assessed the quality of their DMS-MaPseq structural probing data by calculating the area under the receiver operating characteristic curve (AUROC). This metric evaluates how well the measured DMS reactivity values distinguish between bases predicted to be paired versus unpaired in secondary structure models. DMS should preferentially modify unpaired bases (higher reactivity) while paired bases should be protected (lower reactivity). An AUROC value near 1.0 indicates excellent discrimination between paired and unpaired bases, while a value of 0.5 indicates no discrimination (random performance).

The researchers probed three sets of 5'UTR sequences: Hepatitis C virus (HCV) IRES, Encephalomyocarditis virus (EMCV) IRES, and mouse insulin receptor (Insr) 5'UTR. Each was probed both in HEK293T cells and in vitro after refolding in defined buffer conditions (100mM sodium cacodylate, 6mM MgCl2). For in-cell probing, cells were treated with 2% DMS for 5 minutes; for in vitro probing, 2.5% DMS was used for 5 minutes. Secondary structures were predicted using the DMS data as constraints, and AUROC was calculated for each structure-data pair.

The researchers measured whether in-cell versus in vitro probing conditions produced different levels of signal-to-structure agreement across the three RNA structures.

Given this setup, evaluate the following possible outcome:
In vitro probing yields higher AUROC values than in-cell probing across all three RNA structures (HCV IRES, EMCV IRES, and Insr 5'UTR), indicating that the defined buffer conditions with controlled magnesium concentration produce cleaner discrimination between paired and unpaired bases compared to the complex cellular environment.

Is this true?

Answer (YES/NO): NO